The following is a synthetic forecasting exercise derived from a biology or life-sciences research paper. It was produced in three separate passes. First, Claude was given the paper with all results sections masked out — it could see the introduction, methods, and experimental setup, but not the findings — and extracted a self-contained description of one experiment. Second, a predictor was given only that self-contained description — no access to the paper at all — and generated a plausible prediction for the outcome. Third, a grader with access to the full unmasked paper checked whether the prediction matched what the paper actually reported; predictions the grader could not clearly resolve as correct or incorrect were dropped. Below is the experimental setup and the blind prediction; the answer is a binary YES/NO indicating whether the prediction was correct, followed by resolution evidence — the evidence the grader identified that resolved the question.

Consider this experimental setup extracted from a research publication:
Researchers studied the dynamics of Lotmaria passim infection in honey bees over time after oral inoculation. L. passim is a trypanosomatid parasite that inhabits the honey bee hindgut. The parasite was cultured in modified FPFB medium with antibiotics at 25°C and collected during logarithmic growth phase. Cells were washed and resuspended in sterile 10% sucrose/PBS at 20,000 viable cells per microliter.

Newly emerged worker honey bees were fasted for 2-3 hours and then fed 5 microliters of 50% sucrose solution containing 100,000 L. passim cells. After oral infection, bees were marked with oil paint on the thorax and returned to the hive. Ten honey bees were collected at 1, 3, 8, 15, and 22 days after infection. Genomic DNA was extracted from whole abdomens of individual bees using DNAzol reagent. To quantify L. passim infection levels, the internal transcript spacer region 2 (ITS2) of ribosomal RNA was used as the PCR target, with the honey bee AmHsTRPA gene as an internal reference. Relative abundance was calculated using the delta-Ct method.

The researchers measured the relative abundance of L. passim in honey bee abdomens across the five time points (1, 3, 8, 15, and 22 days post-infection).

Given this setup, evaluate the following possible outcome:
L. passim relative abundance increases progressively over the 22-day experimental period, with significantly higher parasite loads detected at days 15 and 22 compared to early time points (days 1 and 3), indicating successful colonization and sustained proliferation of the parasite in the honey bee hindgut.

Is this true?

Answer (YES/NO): NO